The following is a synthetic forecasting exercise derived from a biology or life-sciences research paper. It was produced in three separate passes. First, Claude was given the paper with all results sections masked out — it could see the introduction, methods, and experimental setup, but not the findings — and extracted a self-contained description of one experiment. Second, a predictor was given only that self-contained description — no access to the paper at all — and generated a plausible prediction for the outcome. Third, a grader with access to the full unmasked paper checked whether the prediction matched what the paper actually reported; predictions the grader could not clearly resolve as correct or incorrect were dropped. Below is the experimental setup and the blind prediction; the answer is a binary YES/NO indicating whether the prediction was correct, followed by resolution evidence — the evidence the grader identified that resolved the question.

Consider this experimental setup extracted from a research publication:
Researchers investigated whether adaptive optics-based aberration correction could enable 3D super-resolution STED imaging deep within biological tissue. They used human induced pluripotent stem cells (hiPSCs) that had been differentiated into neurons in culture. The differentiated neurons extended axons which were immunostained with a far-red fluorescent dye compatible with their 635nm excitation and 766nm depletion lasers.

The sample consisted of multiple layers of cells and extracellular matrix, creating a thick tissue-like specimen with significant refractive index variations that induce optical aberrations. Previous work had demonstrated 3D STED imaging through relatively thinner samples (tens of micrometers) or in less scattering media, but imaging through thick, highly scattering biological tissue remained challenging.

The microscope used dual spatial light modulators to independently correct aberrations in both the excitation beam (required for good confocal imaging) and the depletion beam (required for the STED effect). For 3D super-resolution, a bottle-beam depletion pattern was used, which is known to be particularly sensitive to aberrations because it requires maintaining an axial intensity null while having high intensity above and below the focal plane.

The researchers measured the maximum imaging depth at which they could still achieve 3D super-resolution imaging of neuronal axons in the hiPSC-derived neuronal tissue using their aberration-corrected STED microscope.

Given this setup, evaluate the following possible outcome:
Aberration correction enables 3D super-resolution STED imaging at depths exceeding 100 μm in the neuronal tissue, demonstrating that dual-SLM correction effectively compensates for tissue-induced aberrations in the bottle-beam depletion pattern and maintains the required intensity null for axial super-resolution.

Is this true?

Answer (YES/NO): NO